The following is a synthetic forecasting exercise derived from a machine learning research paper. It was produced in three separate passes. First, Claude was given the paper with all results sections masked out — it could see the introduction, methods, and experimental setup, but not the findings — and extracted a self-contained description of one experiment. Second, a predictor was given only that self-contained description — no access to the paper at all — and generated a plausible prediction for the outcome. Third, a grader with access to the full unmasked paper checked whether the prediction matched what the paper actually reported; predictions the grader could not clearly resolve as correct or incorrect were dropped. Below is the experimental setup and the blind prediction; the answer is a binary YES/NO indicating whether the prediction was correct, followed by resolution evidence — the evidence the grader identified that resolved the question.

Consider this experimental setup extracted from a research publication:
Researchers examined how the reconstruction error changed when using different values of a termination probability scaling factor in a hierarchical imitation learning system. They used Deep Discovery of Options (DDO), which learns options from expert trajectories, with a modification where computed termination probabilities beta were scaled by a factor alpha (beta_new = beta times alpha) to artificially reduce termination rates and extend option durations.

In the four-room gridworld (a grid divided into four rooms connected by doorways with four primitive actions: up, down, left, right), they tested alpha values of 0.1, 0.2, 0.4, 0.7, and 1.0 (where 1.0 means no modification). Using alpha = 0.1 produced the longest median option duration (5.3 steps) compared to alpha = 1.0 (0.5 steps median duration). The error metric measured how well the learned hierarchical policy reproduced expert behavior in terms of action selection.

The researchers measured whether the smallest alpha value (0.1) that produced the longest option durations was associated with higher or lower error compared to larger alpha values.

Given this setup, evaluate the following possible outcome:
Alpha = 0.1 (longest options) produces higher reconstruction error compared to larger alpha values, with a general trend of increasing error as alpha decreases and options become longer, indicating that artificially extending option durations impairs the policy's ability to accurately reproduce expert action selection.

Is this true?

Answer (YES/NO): NO